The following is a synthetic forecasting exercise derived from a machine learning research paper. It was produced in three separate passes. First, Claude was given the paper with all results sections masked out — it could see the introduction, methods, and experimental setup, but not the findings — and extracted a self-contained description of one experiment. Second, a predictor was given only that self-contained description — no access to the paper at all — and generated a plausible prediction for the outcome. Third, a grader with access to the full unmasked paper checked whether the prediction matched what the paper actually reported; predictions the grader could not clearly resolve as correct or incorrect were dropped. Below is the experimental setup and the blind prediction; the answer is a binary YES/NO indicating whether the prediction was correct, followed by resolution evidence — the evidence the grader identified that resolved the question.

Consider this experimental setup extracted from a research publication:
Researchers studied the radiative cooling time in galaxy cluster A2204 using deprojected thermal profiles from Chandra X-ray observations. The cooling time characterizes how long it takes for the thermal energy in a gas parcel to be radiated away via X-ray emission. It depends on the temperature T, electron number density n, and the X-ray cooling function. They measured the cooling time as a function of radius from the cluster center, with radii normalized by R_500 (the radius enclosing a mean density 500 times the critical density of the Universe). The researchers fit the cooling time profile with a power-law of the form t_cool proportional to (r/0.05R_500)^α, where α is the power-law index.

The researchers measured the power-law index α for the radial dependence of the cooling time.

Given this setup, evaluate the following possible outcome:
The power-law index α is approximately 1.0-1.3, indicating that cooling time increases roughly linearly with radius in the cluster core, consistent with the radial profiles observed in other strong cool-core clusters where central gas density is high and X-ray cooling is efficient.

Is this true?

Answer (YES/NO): NO